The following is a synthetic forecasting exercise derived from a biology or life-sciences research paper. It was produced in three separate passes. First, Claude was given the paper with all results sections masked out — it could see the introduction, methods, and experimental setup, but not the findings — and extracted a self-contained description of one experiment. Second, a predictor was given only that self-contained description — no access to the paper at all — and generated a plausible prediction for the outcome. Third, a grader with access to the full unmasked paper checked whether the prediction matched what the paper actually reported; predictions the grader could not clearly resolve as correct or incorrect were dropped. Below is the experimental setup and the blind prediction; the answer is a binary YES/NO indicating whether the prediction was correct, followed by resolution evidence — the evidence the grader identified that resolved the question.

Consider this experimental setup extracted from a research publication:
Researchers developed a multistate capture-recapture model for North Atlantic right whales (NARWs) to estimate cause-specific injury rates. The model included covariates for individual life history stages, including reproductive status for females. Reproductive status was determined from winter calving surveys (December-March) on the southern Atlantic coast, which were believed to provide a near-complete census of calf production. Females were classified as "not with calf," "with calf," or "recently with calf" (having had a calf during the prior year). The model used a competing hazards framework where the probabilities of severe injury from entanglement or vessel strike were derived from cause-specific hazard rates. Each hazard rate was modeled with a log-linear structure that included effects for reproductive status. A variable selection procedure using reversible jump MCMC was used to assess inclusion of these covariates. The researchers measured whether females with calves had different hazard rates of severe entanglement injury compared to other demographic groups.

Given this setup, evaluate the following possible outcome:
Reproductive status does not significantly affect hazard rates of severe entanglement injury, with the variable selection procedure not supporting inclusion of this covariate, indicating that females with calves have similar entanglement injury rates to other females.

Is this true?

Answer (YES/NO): NO